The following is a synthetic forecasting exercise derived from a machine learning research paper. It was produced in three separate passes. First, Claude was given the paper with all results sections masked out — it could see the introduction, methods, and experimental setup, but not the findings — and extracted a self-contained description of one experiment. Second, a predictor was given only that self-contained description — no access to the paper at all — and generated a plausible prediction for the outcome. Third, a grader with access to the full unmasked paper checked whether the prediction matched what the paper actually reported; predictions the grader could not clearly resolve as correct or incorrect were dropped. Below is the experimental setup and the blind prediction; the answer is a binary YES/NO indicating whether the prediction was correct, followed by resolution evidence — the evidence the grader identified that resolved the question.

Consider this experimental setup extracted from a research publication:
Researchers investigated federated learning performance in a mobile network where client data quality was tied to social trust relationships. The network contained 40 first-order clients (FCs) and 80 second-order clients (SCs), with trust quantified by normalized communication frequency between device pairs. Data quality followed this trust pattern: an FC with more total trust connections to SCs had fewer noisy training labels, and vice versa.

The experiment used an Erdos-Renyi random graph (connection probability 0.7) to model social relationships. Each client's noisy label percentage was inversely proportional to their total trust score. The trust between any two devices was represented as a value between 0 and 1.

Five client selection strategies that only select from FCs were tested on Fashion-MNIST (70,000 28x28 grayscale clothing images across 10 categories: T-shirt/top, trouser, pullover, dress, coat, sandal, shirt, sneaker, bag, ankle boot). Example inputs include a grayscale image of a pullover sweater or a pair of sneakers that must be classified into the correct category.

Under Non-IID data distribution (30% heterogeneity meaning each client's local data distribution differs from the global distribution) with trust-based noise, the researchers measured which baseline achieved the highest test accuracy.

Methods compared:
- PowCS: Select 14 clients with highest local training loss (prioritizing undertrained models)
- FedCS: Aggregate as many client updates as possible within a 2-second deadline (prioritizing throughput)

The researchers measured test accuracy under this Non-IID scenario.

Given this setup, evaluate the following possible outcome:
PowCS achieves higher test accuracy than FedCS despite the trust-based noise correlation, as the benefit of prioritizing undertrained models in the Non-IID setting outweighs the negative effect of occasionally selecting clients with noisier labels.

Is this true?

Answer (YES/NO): NO